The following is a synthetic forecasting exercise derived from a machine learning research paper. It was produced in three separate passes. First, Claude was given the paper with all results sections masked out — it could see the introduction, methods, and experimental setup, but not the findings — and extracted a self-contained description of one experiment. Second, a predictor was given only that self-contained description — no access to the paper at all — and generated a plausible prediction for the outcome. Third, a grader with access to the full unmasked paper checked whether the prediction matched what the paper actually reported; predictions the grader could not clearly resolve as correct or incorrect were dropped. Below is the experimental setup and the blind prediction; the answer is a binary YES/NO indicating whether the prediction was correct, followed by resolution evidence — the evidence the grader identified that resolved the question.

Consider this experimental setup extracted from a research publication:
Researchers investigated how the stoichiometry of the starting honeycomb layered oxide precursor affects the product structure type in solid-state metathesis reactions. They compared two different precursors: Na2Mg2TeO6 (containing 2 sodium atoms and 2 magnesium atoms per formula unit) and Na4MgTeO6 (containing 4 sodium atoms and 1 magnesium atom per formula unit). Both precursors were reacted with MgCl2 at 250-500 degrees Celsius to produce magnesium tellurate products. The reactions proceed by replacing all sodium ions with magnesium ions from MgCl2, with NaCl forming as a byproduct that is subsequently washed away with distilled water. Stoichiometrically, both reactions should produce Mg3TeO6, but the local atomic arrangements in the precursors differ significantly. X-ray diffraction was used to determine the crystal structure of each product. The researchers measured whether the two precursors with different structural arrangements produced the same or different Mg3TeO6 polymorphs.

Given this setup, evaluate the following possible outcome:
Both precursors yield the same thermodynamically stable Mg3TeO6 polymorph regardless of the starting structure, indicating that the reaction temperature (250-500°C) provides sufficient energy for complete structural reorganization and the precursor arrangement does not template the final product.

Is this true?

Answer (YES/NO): NO